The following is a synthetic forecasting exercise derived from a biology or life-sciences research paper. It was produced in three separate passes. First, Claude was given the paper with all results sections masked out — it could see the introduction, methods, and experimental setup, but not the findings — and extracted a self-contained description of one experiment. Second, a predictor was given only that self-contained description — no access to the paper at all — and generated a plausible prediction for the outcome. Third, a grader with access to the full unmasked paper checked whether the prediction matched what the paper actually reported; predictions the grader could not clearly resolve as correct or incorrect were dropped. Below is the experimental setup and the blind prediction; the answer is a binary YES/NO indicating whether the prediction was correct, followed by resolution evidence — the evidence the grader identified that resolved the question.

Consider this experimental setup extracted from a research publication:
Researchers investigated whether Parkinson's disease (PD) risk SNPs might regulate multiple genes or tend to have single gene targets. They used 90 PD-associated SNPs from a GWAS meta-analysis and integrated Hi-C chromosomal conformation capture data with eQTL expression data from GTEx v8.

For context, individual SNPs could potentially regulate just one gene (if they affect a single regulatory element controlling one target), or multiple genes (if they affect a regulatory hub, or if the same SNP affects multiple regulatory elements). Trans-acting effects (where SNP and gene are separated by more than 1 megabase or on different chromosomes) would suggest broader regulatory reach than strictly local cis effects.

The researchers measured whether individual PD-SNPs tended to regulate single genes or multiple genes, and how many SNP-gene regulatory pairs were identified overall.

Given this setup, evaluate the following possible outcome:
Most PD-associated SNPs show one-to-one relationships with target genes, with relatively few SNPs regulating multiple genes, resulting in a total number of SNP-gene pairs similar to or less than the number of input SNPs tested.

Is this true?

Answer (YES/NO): NO